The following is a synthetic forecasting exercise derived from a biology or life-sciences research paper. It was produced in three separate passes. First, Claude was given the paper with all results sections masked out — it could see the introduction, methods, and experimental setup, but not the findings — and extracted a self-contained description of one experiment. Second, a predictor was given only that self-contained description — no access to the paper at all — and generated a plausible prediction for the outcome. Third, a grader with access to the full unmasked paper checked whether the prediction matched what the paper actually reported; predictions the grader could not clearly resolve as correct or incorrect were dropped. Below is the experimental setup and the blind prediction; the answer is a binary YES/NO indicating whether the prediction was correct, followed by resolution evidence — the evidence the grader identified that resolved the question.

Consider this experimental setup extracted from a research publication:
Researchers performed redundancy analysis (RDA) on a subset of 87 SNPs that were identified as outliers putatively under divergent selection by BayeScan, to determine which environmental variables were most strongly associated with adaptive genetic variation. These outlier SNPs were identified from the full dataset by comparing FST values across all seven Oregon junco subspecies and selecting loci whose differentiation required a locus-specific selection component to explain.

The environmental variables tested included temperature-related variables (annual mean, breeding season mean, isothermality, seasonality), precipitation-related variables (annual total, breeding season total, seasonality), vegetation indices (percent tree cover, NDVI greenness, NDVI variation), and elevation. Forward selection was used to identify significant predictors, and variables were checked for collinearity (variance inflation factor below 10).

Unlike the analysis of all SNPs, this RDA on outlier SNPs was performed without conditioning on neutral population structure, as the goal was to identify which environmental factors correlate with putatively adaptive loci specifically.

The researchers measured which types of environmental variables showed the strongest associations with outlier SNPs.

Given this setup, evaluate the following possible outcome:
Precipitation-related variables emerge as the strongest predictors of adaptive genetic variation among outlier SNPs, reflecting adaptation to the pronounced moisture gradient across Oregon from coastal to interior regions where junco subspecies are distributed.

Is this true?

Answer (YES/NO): NO